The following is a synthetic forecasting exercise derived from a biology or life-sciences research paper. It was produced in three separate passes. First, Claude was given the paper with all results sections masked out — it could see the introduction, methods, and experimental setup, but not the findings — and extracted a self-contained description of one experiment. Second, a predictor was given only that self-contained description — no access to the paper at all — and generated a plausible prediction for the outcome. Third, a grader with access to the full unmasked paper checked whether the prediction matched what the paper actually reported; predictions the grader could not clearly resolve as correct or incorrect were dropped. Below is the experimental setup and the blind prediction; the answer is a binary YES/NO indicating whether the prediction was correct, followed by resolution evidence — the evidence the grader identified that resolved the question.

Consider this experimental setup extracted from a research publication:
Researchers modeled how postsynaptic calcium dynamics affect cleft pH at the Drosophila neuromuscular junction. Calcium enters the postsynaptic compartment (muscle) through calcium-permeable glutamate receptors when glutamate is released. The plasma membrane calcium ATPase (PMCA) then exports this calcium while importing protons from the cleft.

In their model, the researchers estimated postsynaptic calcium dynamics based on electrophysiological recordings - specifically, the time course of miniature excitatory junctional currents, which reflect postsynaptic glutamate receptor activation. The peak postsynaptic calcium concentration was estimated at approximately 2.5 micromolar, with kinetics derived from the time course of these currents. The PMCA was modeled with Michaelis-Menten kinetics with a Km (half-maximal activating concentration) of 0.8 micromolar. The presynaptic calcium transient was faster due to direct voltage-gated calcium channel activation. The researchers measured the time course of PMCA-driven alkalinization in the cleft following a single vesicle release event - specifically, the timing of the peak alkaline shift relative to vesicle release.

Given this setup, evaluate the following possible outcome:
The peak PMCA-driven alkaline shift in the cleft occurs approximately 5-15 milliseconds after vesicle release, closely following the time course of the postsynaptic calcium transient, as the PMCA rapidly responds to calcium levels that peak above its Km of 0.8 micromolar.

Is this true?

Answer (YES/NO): NO